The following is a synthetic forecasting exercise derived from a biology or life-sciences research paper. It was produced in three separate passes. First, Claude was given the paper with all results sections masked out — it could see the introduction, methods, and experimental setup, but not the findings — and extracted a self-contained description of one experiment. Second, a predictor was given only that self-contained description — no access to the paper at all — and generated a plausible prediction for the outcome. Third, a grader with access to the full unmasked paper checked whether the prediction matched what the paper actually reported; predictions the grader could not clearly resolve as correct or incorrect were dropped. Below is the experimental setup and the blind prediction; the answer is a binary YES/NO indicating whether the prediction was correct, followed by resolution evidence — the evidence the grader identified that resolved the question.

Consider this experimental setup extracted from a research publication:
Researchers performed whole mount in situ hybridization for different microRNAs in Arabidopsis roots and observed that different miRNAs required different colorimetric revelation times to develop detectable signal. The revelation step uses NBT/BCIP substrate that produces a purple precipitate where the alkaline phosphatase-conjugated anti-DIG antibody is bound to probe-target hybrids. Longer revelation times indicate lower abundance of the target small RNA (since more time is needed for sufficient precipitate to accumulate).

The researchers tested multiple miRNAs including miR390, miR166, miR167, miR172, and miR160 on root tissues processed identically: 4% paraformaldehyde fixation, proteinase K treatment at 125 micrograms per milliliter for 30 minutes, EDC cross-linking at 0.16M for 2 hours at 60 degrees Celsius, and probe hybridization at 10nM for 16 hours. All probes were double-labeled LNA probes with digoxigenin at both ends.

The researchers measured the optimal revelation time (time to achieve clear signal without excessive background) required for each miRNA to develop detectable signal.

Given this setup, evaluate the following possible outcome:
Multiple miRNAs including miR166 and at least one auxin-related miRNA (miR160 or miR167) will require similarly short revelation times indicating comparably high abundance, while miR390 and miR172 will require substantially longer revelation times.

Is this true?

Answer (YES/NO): NO